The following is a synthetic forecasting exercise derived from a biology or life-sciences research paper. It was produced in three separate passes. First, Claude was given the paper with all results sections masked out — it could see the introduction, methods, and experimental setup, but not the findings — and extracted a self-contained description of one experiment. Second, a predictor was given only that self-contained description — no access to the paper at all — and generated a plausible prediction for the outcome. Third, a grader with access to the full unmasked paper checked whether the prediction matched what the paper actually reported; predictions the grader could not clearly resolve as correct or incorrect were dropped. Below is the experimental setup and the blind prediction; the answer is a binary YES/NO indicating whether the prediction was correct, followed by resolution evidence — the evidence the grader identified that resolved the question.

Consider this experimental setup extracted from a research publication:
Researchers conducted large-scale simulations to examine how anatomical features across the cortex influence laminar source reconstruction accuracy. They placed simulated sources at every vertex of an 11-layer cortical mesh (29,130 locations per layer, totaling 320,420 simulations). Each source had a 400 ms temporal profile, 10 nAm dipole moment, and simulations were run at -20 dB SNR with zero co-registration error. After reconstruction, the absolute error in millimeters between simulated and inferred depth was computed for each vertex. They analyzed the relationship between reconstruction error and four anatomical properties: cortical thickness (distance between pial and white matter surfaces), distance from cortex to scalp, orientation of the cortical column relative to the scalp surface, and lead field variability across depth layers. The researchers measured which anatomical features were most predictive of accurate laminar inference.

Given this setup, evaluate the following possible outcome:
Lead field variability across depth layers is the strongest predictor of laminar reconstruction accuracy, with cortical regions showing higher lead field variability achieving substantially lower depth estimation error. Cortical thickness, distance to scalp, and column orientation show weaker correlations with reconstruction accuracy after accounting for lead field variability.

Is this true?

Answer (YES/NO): YES